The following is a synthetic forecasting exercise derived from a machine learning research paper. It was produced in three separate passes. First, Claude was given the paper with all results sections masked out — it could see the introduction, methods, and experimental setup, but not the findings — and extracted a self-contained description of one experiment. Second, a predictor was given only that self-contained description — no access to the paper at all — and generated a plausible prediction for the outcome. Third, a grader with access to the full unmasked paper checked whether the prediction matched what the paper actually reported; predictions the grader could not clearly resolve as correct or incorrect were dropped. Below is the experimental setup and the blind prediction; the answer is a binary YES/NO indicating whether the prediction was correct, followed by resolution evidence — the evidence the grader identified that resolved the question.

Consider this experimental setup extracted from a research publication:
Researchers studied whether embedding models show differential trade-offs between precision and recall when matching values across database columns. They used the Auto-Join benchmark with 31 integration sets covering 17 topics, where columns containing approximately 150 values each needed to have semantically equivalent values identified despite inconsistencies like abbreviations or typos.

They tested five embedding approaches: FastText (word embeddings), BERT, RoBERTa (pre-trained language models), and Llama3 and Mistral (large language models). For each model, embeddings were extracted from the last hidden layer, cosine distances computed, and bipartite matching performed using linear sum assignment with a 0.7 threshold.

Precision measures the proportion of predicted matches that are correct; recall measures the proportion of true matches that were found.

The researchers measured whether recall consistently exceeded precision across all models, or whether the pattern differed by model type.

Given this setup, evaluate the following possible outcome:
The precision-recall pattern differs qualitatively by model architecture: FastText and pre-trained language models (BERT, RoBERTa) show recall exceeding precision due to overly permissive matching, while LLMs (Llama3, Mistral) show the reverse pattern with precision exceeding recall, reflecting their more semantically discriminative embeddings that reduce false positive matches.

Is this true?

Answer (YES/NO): NO